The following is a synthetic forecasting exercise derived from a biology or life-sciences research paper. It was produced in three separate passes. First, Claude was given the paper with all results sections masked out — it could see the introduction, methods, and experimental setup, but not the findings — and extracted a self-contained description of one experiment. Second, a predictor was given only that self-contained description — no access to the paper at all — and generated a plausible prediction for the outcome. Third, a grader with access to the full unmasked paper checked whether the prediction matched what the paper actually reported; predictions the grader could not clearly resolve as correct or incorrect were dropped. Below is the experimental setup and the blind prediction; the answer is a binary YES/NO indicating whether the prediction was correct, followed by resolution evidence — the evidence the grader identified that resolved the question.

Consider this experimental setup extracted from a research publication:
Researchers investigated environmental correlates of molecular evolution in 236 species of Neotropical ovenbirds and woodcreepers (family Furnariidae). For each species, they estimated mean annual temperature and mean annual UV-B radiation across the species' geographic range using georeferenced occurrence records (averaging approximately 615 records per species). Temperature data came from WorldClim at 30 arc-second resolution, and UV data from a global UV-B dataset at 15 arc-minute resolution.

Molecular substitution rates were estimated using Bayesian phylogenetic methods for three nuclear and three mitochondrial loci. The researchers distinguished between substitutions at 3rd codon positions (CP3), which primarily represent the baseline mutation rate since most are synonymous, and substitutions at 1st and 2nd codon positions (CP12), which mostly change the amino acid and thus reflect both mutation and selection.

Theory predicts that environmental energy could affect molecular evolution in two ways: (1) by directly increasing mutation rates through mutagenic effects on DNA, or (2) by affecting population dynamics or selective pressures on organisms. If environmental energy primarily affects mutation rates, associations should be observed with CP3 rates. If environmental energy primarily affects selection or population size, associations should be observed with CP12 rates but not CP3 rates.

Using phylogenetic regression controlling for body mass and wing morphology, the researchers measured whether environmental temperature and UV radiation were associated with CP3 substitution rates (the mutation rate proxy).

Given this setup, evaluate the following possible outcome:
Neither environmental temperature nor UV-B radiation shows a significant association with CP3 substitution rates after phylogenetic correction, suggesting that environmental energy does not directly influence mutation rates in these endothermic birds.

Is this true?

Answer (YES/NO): YES